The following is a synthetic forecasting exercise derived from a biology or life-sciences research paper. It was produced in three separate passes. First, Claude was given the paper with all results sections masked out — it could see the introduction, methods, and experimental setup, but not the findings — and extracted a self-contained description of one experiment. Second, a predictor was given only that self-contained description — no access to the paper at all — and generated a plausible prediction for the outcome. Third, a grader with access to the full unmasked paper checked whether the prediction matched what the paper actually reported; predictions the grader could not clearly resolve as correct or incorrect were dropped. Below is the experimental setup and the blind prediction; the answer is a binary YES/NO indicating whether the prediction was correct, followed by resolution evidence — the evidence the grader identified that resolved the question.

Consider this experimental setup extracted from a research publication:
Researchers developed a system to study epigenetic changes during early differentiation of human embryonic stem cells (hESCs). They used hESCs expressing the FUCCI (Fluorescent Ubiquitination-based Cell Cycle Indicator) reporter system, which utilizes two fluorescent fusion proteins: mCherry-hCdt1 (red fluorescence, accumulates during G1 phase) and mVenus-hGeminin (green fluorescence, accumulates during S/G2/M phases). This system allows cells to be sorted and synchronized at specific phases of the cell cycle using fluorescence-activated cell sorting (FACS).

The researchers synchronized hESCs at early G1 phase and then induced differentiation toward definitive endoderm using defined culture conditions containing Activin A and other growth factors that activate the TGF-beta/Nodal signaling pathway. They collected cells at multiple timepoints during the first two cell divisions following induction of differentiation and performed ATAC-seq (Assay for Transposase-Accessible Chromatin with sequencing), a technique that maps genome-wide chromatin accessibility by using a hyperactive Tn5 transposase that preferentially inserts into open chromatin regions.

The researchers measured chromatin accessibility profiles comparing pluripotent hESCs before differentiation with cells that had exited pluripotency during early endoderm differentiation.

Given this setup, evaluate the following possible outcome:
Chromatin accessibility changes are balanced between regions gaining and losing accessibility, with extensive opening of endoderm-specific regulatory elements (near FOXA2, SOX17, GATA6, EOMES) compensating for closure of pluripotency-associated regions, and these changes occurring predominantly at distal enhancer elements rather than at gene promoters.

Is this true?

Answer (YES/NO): NO